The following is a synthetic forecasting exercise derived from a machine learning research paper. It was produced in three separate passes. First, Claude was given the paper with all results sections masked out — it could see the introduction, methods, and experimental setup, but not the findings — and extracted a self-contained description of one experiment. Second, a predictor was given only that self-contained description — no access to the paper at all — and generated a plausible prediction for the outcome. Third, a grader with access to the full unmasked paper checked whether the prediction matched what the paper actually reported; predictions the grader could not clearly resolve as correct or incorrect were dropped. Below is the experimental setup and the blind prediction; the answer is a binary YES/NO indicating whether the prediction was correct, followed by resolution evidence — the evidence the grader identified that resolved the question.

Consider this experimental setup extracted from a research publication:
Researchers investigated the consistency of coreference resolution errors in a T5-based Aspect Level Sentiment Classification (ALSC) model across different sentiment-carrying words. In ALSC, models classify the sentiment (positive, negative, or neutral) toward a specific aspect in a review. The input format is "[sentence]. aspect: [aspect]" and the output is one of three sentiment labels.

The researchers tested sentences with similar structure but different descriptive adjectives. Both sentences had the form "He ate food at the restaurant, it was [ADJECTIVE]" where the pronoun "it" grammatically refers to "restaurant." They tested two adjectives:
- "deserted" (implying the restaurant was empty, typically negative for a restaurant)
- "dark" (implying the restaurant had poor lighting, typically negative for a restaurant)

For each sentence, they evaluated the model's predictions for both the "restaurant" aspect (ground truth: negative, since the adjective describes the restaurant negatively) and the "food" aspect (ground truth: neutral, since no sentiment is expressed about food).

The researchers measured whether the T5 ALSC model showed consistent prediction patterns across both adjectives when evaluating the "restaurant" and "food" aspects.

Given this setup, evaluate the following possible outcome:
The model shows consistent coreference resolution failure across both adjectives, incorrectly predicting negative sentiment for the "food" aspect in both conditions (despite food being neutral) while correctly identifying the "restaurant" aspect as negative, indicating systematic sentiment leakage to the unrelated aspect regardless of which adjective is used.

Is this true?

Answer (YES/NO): NO